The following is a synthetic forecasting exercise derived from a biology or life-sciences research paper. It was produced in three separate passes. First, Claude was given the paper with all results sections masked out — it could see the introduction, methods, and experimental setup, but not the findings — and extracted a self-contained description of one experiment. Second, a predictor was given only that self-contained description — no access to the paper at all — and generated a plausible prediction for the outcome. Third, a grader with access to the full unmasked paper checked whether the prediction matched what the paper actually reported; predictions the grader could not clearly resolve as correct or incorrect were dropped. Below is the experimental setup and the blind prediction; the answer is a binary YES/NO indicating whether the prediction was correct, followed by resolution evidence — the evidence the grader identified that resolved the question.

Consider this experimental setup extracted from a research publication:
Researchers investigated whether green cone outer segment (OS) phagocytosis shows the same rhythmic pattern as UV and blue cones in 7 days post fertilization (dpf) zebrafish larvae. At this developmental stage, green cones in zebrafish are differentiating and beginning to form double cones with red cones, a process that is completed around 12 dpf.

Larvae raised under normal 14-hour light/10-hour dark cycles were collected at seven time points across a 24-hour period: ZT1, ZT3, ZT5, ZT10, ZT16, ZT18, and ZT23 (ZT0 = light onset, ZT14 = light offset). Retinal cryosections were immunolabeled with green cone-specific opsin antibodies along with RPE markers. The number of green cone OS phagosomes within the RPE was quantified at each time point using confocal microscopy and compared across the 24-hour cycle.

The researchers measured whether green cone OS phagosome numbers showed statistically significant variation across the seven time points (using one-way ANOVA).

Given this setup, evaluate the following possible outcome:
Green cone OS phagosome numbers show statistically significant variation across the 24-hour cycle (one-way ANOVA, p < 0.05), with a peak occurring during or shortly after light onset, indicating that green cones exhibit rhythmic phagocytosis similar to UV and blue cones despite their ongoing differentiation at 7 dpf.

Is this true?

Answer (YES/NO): NO